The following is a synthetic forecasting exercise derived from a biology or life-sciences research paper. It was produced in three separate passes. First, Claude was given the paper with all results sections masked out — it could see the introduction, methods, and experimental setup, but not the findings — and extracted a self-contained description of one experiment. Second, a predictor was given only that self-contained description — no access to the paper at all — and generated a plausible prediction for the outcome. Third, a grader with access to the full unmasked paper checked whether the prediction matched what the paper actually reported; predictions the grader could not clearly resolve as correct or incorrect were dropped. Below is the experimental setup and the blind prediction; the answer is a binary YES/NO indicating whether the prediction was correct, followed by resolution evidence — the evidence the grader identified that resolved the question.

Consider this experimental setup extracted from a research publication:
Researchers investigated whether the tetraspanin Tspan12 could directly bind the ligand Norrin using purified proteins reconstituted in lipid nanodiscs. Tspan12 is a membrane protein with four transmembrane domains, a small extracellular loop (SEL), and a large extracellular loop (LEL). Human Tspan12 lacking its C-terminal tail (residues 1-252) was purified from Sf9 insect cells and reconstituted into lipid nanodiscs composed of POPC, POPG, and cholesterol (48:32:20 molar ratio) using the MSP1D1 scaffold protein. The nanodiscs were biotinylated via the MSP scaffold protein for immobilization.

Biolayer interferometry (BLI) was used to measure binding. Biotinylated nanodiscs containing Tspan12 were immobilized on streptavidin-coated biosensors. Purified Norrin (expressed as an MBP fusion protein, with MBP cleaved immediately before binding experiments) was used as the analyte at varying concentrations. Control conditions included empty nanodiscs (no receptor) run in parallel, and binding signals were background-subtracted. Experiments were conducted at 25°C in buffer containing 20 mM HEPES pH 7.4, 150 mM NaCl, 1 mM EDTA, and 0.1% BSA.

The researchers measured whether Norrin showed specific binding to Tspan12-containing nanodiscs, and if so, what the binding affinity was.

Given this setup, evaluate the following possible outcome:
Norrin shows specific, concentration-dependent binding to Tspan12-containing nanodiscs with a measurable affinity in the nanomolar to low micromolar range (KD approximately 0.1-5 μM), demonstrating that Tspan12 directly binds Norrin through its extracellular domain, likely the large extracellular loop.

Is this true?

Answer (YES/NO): NO